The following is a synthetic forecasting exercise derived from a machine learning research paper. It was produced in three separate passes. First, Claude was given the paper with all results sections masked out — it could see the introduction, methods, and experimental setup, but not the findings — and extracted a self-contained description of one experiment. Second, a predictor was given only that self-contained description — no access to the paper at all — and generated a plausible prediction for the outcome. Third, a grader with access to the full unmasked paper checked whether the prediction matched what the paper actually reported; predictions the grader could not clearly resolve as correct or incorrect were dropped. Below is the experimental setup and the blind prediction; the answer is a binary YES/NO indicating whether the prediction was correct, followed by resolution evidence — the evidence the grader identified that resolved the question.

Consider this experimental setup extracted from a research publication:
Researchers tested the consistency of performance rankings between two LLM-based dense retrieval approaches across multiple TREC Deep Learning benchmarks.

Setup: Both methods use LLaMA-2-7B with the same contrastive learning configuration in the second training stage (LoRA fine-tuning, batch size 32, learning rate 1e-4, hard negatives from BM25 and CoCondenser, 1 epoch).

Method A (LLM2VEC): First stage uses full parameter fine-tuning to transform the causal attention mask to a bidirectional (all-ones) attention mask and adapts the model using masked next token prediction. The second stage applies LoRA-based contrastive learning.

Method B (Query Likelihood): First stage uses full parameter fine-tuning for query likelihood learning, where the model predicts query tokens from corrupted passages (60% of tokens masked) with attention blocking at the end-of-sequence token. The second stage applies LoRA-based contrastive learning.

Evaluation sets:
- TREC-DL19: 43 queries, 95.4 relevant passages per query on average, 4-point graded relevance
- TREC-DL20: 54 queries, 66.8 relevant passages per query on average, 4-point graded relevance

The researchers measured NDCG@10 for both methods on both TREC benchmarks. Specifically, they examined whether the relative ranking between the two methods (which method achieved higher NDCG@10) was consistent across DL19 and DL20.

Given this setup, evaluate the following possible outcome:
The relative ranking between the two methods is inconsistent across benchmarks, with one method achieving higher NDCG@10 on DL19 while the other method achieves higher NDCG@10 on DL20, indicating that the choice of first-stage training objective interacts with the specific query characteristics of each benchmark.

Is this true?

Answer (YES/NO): YES